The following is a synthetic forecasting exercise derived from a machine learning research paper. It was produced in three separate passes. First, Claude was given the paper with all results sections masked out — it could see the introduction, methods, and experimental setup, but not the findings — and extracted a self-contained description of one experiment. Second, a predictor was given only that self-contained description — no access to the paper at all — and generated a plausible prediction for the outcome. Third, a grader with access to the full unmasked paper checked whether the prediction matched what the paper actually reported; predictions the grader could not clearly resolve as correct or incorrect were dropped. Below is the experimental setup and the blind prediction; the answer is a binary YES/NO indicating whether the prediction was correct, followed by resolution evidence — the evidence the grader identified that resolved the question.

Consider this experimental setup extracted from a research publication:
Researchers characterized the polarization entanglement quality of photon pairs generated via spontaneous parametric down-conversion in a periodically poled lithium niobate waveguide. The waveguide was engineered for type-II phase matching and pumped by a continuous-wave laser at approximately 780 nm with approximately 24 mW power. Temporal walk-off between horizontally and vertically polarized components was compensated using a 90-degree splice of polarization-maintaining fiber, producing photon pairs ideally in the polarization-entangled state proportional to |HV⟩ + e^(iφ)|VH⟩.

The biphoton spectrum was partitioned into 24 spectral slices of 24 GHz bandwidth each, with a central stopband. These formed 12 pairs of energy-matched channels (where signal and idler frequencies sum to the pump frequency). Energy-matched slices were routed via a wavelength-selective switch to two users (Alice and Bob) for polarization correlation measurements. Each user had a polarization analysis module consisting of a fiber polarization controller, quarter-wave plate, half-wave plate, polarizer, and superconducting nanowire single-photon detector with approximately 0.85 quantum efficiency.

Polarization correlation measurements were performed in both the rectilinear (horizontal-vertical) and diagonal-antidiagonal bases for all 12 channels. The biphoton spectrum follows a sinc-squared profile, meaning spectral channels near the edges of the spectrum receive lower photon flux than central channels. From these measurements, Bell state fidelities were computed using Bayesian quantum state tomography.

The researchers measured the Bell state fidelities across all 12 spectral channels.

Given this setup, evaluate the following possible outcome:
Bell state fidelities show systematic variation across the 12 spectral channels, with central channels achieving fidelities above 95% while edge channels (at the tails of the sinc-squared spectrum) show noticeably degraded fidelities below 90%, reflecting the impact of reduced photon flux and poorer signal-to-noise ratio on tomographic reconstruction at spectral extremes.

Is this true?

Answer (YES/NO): NO